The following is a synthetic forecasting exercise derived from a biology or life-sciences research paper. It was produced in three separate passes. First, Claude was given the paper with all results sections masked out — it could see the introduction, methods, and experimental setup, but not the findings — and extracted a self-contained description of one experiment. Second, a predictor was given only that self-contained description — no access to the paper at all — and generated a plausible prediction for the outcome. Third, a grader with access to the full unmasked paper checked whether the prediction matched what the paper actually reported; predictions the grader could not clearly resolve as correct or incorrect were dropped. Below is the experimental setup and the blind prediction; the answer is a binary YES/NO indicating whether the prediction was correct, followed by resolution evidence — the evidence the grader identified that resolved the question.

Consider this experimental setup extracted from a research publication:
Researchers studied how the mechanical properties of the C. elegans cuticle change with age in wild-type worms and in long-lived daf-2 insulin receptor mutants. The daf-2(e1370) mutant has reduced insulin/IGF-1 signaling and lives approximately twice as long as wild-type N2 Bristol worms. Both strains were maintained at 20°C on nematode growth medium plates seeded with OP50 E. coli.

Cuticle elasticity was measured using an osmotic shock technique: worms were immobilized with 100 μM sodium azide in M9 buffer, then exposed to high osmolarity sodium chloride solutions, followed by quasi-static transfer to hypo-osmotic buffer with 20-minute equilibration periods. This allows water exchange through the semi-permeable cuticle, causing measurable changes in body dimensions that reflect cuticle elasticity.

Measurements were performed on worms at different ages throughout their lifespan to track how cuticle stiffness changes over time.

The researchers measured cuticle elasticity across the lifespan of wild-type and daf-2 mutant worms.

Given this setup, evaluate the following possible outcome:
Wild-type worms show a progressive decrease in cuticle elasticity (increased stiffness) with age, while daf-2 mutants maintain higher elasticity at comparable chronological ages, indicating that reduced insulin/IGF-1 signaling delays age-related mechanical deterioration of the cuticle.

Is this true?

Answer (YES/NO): NO